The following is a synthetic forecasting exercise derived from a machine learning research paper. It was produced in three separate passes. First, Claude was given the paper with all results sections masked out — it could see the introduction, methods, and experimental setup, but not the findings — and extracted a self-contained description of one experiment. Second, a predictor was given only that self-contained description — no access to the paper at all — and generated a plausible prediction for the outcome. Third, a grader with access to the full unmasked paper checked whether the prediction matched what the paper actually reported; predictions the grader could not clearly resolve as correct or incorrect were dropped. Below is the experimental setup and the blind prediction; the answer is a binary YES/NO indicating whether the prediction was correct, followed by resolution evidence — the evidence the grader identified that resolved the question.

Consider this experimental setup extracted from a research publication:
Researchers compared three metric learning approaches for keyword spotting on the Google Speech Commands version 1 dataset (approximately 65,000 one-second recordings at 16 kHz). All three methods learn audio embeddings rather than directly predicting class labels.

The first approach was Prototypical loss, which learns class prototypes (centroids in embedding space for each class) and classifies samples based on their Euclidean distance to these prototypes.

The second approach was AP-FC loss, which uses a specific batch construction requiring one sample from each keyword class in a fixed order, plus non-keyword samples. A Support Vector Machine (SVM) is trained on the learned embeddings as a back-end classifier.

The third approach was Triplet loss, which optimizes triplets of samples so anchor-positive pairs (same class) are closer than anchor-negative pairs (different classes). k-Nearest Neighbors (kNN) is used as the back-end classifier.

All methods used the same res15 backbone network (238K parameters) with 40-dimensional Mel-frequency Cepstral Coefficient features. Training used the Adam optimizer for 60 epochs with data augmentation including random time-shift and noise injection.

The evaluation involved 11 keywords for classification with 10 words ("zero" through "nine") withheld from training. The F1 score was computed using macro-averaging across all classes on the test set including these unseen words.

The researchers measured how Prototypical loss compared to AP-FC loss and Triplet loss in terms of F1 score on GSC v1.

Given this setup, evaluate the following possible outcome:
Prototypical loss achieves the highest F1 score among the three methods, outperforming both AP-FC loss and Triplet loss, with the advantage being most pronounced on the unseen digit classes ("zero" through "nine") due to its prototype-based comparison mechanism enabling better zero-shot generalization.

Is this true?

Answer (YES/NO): NO